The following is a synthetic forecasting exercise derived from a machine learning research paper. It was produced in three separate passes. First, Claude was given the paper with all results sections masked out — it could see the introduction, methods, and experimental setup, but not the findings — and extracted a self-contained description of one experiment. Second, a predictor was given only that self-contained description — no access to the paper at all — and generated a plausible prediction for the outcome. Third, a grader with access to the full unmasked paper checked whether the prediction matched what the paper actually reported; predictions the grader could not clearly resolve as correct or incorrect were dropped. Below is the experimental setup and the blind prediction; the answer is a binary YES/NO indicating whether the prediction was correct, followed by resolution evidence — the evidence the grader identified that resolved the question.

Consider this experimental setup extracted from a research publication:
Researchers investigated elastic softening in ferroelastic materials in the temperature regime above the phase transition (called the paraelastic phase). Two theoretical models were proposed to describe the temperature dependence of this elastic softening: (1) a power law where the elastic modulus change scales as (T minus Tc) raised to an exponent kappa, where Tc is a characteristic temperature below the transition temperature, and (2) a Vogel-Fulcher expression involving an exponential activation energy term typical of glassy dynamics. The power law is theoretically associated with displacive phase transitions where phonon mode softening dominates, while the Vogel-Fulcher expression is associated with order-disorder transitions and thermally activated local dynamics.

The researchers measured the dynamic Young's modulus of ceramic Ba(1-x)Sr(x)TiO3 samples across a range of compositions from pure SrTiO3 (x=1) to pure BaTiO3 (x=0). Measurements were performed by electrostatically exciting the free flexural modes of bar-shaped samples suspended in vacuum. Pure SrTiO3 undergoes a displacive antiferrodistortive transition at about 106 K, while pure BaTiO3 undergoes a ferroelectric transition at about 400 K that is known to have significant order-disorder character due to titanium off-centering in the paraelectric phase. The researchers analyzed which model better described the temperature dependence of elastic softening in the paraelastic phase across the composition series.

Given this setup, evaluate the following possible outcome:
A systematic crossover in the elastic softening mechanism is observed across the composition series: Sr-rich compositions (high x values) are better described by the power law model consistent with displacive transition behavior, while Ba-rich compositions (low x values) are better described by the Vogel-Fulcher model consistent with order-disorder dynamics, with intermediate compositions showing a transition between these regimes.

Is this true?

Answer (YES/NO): NO